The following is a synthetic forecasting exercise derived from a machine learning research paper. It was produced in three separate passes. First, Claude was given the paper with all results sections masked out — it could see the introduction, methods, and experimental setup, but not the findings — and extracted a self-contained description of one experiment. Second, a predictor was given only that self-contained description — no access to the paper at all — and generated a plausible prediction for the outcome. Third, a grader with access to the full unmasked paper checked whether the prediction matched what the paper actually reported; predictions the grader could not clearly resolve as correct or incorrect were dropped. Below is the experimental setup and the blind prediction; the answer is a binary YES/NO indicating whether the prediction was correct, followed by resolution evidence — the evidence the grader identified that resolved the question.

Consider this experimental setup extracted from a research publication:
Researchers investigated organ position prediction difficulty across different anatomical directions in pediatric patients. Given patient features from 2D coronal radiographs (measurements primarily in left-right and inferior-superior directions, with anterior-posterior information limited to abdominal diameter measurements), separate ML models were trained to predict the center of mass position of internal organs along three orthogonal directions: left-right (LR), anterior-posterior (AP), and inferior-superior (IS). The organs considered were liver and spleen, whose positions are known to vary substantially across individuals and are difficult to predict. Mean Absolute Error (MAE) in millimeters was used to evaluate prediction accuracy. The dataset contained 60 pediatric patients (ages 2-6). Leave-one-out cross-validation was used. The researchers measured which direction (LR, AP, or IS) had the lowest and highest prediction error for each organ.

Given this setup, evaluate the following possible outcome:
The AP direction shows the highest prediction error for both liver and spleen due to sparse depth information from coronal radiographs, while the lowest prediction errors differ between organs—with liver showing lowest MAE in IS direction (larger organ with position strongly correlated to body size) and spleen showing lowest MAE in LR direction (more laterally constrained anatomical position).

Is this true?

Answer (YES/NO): NO